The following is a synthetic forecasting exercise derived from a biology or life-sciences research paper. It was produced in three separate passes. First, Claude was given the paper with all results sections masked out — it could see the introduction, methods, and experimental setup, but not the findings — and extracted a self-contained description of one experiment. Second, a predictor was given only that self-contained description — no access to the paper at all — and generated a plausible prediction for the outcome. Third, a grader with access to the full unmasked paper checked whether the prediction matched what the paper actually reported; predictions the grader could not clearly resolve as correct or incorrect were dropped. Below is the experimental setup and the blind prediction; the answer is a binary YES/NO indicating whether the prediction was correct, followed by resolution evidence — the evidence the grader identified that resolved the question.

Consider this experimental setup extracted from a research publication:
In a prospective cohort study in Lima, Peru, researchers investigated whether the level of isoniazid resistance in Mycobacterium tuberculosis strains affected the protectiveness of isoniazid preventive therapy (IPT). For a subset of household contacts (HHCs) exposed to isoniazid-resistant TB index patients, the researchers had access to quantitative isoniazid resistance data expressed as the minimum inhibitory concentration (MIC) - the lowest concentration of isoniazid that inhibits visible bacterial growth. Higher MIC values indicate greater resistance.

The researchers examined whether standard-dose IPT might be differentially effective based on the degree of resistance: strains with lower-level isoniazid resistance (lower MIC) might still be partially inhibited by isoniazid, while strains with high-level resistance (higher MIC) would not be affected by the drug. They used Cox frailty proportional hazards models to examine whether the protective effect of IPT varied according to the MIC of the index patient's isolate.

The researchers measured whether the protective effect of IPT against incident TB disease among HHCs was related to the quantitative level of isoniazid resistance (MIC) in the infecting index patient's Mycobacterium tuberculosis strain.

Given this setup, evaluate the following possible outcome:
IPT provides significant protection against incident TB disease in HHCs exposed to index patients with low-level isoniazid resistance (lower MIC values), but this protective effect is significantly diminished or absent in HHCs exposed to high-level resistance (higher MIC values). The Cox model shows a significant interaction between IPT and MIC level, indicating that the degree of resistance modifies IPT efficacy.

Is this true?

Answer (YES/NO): NO